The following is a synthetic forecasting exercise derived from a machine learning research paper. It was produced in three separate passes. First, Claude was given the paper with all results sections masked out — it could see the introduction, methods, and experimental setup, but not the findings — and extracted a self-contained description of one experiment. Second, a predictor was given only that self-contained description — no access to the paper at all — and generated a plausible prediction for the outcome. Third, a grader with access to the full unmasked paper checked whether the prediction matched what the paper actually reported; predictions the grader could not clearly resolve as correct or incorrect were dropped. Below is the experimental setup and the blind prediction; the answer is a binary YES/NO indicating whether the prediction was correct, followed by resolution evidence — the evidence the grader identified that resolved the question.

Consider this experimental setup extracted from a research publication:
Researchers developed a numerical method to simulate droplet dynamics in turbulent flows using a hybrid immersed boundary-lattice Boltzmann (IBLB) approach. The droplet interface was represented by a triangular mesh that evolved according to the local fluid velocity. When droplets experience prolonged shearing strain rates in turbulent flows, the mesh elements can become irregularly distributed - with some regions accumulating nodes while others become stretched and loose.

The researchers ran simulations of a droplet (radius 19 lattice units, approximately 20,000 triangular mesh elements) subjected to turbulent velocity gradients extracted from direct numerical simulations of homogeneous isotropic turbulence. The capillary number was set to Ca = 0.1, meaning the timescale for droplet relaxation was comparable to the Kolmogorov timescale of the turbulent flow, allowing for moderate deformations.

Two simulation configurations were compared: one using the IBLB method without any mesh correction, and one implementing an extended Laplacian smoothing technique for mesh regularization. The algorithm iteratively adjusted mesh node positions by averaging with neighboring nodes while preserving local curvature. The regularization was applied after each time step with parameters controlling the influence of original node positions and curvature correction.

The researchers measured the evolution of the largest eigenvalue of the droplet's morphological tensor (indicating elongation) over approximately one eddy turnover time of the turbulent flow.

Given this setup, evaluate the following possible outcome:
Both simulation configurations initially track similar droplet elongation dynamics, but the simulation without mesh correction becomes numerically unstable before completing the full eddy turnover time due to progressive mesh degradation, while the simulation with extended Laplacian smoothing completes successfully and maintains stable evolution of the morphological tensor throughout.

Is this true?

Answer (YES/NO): YES